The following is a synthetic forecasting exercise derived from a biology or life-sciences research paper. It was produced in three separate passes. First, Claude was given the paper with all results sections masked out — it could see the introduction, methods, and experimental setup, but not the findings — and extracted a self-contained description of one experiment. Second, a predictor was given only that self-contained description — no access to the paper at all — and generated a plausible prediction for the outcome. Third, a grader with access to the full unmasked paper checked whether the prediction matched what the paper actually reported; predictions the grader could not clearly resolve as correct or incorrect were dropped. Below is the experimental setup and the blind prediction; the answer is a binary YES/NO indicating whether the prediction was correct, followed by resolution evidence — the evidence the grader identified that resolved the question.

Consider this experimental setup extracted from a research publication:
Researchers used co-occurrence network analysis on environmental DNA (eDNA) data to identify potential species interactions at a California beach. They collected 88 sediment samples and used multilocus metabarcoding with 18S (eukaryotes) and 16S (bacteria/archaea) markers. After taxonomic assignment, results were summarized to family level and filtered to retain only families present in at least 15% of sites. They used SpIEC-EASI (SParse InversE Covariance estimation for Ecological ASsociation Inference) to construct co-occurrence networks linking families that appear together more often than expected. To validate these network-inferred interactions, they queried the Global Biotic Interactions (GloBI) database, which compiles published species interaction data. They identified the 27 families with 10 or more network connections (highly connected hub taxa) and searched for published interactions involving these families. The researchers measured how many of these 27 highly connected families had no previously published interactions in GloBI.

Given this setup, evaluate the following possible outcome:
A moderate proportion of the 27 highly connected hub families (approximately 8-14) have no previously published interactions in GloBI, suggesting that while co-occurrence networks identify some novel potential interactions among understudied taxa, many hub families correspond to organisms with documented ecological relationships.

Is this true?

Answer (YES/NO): YES